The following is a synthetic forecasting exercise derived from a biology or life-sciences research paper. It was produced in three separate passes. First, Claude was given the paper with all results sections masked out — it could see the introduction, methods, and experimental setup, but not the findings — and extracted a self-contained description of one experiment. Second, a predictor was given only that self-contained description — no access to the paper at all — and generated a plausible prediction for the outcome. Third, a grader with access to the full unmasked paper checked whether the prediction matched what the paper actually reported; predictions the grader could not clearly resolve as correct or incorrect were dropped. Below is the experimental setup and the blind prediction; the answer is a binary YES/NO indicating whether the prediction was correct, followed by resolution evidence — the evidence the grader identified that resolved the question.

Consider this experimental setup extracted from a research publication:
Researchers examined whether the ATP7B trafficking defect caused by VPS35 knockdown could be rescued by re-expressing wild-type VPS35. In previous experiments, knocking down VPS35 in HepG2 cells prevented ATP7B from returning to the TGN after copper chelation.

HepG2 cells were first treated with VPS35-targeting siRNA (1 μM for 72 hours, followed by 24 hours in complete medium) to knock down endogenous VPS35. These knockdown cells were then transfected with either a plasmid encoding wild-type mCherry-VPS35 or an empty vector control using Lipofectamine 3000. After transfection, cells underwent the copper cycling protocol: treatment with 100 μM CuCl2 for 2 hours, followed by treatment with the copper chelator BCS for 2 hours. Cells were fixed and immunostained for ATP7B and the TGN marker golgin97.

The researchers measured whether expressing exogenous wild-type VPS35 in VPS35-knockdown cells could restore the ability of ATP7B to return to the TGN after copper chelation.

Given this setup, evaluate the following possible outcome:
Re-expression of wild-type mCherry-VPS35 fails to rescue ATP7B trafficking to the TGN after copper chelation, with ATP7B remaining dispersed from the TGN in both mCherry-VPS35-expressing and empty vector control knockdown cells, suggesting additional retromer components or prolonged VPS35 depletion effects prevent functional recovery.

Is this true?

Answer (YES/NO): NO